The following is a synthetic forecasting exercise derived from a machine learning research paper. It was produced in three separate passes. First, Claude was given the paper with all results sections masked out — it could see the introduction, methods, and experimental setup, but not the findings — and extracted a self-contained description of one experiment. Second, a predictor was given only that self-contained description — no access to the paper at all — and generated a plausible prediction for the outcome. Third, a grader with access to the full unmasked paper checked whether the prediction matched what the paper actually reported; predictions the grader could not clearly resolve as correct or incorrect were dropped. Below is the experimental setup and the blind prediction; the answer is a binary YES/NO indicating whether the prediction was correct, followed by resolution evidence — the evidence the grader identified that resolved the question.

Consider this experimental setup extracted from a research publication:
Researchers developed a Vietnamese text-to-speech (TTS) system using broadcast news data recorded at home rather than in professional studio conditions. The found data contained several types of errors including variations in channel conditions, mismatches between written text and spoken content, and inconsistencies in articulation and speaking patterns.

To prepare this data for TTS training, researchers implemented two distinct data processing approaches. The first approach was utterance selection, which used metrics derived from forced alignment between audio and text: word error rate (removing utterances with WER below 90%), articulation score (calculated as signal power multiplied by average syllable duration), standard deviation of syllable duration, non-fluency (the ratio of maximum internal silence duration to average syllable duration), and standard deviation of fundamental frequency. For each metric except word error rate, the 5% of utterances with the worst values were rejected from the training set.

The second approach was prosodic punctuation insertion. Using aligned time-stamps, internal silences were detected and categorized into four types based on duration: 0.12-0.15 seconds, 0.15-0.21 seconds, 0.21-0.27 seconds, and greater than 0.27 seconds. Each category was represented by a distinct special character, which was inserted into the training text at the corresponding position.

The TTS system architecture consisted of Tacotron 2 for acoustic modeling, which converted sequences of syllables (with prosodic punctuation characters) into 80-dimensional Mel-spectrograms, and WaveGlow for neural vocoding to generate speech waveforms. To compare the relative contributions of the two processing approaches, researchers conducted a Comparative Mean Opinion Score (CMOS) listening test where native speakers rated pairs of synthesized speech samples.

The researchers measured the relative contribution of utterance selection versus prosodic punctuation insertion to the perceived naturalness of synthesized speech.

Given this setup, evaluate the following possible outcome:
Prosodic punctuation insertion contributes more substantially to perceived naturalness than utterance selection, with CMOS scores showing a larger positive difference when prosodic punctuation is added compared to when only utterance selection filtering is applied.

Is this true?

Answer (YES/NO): YES